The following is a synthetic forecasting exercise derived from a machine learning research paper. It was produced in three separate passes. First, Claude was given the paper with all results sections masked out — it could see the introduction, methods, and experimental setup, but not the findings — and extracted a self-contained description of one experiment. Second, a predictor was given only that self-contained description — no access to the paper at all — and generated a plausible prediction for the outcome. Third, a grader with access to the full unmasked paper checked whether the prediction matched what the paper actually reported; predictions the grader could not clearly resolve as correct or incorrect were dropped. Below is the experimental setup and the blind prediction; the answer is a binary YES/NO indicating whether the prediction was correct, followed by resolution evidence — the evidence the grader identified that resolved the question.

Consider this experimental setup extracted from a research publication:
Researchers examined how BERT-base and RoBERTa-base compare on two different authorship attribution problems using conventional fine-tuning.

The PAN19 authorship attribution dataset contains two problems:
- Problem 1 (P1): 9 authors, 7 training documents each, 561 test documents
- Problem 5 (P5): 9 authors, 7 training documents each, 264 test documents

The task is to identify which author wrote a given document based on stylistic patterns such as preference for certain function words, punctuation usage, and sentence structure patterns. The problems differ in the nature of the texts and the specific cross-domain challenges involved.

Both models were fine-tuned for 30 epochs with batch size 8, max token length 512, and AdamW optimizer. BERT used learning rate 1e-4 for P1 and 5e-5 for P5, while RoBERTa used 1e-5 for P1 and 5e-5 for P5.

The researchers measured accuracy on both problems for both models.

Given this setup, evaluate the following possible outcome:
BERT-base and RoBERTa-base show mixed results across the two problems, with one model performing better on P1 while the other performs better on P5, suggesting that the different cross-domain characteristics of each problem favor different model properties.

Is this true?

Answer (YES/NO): NO